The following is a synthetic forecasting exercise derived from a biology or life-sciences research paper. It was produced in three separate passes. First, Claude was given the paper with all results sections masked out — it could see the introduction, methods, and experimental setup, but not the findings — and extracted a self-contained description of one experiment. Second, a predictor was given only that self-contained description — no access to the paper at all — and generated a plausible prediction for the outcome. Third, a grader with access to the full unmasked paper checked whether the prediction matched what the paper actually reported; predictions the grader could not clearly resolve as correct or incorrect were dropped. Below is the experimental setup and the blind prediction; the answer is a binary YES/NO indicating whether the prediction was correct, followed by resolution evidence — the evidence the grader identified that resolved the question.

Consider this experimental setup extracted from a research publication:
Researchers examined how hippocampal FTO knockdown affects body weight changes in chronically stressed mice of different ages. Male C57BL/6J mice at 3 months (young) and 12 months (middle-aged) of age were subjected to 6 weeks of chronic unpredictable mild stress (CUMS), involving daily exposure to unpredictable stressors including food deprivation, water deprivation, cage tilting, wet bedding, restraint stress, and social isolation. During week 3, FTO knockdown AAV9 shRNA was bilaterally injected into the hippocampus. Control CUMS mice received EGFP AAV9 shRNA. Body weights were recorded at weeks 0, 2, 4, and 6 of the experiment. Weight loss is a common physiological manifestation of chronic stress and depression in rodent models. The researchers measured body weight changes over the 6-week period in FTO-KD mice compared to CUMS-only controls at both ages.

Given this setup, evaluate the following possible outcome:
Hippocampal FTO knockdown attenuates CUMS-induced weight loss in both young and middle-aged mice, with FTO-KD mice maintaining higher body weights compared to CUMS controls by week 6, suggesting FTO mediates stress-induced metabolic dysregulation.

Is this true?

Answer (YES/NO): NO